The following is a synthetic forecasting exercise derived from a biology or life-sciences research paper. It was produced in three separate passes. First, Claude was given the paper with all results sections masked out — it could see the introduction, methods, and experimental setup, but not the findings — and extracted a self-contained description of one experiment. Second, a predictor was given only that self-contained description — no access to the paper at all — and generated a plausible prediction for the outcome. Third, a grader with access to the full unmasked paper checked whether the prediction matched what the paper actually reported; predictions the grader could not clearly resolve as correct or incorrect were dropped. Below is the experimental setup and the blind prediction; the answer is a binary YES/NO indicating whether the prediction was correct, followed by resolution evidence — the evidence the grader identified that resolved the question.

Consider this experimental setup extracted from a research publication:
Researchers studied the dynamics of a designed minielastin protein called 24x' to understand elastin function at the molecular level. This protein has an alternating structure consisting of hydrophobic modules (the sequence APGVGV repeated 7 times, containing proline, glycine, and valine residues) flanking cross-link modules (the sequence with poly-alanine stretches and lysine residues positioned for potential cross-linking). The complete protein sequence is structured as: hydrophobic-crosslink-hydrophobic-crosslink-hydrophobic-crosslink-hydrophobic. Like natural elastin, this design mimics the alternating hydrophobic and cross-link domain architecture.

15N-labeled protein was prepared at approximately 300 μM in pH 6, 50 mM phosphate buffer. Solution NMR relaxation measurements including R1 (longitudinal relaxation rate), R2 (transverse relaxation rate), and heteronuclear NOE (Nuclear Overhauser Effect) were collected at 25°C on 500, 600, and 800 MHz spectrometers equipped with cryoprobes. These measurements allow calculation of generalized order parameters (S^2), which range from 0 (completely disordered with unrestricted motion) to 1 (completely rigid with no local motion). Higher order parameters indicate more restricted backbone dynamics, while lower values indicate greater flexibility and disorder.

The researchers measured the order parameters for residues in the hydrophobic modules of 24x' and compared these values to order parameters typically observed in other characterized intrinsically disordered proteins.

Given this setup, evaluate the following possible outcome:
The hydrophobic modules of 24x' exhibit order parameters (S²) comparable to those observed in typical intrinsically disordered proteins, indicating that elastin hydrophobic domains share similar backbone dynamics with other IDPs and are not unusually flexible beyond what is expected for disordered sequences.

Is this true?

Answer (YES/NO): NO